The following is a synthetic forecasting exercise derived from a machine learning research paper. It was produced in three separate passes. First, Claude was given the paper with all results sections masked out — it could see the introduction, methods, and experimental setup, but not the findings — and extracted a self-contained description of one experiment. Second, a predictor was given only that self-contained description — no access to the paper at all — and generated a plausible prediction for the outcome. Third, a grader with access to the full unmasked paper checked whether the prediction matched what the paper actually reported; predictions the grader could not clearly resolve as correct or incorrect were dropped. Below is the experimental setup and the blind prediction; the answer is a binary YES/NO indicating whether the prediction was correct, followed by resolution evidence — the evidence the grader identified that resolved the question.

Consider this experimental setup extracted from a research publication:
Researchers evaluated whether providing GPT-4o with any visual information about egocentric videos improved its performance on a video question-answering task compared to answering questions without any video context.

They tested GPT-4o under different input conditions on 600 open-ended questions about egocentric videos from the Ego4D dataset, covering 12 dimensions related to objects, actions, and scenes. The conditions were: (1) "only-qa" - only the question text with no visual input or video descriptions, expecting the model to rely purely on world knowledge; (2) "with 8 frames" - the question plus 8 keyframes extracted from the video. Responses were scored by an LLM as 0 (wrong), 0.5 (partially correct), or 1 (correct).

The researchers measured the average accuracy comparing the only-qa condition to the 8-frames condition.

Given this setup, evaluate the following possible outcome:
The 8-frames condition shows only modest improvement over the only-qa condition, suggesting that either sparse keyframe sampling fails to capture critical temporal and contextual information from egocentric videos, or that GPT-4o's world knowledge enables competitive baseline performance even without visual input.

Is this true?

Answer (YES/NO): NO